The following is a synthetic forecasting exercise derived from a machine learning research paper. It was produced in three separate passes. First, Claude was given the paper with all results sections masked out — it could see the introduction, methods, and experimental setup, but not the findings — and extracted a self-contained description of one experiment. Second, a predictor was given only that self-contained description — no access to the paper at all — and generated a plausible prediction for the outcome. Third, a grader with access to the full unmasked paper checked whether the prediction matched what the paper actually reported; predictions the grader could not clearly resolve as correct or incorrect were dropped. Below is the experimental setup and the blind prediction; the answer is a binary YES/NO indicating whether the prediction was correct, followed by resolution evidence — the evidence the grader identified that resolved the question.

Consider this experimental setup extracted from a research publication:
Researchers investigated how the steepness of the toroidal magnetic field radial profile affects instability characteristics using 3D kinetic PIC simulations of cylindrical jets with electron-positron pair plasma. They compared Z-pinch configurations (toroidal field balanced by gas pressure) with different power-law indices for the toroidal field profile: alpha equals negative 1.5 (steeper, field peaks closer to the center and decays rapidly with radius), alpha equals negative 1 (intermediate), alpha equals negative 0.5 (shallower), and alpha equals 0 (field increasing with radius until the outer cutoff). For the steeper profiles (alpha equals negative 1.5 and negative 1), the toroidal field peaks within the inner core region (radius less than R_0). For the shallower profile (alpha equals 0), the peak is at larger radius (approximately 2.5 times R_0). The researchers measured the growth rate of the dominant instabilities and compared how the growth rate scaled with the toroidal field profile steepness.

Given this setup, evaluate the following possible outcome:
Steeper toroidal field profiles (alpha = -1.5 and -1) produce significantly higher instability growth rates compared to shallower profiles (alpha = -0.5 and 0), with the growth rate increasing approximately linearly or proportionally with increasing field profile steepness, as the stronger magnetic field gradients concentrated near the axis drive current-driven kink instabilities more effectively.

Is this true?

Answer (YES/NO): NO